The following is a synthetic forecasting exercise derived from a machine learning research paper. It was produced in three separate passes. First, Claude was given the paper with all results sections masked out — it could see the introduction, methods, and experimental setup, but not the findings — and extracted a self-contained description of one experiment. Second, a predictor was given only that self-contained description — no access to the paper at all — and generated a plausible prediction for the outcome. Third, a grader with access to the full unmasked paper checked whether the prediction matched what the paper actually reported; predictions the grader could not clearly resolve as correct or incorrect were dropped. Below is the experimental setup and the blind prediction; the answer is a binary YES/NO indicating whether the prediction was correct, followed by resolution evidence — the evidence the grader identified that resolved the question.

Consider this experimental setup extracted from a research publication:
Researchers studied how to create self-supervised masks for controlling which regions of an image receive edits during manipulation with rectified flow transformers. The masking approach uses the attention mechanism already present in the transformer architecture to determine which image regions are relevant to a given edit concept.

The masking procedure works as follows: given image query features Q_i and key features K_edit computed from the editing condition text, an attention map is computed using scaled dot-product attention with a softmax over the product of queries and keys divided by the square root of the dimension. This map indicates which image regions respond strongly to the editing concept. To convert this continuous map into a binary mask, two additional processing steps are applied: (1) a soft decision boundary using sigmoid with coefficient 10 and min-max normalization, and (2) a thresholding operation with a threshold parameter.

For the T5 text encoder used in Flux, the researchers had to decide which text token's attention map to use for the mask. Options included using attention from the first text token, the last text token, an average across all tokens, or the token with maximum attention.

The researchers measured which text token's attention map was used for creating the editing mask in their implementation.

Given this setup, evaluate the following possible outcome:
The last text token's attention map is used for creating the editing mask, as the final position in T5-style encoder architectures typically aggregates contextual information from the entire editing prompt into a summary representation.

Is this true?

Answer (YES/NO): NO